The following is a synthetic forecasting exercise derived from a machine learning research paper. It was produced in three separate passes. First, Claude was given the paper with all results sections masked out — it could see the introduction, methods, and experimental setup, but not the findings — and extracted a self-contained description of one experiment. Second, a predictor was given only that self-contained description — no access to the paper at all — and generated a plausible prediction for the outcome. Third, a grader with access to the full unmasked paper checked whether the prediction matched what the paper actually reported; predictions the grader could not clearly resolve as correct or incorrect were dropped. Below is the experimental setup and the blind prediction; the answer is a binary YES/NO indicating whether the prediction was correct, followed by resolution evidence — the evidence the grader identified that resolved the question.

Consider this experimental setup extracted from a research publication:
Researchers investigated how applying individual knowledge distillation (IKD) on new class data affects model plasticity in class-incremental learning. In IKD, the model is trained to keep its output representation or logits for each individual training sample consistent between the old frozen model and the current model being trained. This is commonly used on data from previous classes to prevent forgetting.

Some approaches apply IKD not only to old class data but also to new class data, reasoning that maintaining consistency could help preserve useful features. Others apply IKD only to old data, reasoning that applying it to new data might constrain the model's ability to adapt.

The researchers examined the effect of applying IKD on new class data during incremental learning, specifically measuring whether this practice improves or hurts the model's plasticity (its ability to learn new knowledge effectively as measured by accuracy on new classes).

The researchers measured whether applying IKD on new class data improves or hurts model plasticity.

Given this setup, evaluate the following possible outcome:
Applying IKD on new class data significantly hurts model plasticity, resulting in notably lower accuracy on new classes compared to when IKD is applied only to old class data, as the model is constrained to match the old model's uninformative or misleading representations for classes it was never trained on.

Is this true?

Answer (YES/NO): YES